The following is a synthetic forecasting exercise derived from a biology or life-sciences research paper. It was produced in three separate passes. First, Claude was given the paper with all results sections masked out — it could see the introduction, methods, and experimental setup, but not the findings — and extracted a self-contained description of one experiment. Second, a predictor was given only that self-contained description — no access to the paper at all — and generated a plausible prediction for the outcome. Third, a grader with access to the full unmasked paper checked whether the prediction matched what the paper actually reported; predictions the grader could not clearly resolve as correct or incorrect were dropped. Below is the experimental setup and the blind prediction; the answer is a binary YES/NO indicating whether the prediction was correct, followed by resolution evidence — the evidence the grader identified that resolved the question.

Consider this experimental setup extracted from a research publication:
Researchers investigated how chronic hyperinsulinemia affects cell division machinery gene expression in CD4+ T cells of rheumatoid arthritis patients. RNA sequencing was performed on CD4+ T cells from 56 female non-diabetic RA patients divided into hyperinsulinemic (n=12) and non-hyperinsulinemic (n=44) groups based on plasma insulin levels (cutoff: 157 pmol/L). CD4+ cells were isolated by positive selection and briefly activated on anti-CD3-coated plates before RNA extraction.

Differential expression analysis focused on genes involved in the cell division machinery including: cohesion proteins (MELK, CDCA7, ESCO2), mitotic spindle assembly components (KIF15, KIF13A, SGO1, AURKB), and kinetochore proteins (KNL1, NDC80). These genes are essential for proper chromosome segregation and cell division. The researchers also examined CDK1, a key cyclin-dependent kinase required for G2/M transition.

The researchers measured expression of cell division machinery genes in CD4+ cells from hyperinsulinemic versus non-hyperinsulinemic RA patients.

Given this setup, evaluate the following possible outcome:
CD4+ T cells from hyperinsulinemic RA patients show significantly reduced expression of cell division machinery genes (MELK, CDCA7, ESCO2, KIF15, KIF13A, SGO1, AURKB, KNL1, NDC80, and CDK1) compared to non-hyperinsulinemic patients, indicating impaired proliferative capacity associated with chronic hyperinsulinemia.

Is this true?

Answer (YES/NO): YES